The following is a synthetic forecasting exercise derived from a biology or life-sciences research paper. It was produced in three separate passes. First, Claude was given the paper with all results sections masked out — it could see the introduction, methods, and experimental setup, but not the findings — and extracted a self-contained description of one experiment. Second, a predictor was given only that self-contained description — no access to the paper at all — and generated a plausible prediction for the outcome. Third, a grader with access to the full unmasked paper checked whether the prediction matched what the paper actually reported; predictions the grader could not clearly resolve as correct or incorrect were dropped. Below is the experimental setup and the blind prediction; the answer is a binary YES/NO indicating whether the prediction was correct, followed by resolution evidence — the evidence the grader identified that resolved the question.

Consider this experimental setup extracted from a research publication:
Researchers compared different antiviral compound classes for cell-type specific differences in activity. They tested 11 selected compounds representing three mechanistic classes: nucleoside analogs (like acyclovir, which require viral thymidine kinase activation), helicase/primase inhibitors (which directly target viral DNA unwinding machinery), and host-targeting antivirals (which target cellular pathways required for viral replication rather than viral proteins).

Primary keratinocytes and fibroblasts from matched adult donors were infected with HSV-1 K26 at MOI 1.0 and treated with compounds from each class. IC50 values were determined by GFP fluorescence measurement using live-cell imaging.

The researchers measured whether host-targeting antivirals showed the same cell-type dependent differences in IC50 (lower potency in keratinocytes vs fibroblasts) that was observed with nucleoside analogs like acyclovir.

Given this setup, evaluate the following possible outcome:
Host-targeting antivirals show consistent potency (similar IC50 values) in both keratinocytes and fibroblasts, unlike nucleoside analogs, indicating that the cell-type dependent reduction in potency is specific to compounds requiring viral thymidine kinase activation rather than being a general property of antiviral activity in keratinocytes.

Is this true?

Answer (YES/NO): YES